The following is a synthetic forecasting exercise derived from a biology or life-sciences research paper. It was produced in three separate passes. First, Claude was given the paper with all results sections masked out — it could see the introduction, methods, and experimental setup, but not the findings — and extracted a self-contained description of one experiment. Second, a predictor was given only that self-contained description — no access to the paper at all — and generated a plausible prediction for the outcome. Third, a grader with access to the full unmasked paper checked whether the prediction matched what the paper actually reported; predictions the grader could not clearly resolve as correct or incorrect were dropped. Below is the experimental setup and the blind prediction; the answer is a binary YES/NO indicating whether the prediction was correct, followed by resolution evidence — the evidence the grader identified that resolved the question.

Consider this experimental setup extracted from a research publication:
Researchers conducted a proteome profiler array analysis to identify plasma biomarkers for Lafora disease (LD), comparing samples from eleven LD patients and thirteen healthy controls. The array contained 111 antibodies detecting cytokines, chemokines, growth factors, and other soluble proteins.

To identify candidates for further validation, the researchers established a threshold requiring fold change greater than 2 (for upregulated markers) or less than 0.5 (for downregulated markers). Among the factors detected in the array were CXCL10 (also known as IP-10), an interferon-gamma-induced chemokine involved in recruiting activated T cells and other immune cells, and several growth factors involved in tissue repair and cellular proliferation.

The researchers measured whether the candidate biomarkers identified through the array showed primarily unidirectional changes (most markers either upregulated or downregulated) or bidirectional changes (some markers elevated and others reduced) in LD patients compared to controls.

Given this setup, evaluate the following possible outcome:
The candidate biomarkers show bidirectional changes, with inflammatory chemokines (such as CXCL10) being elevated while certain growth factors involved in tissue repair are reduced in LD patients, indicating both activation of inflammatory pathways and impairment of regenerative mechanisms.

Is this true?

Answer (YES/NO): NO